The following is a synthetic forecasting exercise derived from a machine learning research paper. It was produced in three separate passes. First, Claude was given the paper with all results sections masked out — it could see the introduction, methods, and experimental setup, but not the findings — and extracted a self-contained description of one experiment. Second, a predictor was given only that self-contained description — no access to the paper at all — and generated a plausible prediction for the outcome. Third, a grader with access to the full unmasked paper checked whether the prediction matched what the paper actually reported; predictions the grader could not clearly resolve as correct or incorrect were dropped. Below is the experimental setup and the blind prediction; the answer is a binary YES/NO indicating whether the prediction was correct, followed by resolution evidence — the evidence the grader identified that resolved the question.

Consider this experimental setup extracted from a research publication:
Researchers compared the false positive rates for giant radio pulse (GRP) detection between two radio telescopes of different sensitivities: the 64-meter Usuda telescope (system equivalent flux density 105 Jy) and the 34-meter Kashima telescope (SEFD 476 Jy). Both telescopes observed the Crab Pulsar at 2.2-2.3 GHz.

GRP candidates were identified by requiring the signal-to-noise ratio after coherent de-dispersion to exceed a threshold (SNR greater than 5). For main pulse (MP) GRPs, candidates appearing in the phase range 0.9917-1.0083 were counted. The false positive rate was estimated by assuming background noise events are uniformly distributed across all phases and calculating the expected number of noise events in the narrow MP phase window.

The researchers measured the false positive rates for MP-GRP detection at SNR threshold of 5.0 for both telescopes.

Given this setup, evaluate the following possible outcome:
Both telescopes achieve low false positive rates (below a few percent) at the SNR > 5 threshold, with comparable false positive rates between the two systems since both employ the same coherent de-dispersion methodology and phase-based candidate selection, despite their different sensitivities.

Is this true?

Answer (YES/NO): YES